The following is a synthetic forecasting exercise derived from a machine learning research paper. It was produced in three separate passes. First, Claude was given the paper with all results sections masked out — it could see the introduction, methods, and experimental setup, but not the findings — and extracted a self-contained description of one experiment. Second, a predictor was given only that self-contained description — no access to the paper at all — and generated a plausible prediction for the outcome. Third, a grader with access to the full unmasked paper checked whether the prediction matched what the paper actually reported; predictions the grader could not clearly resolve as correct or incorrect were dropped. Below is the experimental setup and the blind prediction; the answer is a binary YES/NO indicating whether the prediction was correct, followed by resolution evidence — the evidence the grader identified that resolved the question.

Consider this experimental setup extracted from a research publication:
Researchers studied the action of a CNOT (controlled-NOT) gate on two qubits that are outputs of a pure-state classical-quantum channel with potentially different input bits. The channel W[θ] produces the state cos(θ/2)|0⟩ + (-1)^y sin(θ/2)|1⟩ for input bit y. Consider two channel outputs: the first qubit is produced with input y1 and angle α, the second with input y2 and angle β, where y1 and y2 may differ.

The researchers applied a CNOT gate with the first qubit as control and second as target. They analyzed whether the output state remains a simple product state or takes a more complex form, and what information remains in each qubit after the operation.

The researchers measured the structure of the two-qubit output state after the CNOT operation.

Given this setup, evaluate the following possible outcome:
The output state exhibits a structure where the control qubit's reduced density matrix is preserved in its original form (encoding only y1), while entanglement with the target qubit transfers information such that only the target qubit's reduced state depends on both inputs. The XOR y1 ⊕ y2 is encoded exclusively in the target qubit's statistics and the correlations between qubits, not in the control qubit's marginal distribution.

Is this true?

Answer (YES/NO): NO